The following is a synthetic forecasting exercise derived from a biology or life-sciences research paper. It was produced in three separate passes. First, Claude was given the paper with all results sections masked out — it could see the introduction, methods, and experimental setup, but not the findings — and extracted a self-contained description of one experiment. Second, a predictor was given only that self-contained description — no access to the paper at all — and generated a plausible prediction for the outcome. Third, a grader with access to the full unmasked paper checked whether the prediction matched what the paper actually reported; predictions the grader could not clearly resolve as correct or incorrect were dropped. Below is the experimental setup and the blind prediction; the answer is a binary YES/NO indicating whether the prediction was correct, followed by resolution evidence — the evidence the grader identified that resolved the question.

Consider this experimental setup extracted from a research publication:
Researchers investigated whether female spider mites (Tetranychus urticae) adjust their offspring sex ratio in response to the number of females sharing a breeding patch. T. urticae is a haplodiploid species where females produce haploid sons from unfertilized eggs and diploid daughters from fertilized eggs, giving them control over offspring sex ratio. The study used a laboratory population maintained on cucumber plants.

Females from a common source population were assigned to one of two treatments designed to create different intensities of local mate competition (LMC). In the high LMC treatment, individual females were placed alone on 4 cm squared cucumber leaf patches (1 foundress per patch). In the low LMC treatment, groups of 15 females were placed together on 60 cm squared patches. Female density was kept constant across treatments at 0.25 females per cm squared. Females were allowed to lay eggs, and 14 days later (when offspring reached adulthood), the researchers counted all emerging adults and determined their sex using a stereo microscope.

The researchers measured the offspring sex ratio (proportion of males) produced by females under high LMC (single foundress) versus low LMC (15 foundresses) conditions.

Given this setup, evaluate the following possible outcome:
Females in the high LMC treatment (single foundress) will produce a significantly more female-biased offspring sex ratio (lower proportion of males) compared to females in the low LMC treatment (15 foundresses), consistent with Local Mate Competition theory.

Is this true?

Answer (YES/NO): NO